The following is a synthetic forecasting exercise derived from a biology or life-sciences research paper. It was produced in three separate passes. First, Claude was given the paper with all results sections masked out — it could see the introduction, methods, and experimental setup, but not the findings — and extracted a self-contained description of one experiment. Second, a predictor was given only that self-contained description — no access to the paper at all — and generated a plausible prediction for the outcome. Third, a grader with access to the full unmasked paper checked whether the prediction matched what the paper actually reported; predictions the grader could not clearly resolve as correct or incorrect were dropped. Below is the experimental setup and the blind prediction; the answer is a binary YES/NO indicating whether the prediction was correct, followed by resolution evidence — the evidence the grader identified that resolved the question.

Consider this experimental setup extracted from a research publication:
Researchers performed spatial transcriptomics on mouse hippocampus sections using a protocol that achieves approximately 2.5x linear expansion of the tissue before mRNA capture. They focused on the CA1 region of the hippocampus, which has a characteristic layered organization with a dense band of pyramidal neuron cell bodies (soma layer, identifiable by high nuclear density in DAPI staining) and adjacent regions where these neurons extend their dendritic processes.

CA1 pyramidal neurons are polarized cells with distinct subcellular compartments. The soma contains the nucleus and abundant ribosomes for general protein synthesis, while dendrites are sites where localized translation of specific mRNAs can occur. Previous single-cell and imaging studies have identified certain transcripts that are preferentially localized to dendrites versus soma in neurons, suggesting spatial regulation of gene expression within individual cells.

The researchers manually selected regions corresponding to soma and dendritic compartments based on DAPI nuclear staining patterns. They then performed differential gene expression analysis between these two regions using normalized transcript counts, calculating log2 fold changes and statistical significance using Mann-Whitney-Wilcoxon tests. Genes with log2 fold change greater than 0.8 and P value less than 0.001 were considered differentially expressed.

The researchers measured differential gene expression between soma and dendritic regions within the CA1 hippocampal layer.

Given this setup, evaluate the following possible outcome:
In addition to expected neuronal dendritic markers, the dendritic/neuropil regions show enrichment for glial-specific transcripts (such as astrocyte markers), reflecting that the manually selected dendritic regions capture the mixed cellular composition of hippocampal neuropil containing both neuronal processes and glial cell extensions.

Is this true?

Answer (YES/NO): NO